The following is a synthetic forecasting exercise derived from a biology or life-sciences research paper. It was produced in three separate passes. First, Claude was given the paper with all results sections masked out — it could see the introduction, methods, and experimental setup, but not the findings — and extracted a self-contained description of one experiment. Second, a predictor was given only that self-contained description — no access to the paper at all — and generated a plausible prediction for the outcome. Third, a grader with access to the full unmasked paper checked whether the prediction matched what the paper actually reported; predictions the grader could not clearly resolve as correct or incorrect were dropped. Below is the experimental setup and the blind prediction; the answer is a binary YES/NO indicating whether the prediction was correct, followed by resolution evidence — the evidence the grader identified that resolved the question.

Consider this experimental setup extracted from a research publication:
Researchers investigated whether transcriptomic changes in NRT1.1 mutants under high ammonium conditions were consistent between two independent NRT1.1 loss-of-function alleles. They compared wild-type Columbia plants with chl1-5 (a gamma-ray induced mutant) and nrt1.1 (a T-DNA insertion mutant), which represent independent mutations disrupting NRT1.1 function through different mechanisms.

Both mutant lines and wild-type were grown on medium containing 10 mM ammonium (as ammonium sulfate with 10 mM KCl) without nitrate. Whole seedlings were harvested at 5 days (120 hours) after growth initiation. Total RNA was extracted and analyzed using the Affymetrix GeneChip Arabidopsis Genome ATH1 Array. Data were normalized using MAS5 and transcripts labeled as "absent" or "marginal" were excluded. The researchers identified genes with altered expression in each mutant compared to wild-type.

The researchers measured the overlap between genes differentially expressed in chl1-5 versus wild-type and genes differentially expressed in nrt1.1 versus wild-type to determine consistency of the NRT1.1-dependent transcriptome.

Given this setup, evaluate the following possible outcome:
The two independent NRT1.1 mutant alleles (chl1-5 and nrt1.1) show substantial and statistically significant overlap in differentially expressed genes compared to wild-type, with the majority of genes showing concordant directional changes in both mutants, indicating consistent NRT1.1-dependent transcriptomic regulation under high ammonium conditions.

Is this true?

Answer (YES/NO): YES